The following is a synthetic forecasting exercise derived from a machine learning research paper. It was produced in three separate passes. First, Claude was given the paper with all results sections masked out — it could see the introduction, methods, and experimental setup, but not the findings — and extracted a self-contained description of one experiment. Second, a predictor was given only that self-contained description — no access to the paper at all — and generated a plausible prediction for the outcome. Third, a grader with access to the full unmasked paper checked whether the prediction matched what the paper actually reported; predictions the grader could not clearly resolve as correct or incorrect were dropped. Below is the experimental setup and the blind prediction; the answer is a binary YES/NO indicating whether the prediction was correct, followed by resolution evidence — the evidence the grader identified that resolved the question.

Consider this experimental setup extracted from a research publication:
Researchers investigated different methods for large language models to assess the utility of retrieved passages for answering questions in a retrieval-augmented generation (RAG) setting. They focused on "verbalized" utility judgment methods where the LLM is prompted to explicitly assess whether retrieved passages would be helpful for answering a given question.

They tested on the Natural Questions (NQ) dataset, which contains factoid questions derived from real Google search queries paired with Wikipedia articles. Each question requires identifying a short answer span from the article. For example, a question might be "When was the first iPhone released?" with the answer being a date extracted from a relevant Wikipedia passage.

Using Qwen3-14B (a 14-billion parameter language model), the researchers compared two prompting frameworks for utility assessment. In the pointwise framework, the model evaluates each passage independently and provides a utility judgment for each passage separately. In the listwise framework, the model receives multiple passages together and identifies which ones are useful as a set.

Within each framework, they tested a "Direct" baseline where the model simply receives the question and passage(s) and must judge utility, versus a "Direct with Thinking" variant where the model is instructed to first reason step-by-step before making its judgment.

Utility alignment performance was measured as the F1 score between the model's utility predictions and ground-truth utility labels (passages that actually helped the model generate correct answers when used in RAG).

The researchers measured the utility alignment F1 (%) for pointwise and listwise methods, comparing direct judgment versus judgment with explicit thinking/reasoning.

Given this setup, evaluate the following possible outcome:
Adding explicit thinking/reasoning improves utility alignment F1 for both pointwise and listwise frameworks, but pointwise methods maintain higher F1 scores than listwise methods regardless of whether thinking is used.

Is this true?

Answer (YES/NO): NO